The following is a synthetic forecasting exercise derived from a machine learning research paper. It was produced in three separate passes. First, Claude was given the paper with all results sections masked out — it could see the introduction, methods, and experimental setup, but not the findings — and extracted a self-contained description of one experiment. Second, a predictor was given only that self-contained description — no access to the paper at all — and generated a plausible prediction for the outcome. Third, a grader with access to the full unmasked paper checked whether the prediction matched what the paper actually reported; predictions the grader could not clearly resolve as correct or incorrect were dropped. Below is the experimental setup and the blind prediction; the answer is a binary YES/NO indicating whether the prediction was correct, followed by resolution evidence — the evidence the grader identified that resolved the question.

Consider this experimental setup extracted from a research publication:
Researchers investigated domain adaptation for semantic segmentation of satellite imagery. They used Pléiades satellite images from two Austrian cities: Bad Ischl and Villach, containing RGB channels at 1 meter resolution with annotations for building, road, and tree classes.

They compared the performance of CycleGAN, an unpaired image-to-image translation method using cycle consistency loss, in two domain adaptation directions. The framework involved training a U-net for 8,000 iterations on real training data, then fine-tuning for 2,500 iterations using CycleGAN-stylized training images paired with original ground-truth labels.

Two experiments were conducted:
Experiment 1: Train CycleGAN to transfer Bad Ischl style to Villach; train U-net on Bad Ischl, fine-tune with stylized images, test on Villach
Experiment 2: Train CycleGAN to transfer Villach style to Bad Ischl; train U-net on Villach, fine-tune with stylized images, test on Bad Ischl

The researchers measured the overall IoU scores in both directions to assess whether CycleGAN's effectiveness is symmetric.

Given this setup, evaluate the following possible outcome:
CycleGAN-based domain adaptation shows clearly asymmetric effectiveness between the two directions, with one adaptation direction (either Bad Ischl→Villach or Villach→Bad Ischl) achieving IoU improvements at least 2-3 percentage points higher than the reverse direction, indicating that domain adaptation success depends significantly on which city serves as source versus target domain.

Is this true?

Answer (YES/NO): YES